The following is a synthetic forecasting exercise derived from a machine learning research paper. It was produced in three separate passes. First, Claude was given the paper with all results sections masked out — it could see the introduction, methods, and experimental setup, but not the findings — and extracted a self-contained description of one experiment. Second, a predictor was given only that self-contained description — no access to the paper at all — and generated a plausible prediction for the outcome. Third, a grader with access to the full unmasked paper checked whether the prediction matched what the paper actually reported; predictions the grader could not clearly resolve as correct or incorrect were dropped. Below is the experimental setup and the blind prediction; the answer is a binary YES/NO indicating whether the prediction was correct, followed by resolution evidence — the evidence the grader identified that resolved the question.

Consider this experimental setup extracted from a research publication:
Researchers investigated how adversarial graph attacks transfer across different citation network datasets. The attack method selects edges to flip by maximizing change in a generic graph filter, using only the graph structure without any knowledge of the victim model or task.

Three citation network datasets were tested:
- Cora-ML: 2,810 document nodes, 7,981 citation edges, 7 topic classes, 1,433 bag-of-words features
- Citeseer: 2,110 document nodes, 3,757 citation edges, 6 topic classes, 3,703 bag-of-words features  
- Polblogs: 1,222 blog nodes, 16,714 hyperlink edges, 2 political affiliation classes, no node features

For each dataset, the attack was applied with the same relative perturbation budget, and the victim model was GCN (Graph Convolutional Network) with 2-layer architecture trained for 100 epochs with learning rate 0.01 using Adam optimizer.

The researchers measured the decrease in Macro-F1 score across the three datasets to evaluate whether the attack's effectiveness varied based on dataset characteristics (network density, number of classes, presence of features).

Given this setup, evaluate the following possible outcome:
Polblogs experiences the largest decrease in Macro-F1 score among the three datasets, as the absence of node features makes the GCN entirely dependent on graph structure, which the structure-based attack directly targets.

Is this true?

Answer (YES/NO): YES